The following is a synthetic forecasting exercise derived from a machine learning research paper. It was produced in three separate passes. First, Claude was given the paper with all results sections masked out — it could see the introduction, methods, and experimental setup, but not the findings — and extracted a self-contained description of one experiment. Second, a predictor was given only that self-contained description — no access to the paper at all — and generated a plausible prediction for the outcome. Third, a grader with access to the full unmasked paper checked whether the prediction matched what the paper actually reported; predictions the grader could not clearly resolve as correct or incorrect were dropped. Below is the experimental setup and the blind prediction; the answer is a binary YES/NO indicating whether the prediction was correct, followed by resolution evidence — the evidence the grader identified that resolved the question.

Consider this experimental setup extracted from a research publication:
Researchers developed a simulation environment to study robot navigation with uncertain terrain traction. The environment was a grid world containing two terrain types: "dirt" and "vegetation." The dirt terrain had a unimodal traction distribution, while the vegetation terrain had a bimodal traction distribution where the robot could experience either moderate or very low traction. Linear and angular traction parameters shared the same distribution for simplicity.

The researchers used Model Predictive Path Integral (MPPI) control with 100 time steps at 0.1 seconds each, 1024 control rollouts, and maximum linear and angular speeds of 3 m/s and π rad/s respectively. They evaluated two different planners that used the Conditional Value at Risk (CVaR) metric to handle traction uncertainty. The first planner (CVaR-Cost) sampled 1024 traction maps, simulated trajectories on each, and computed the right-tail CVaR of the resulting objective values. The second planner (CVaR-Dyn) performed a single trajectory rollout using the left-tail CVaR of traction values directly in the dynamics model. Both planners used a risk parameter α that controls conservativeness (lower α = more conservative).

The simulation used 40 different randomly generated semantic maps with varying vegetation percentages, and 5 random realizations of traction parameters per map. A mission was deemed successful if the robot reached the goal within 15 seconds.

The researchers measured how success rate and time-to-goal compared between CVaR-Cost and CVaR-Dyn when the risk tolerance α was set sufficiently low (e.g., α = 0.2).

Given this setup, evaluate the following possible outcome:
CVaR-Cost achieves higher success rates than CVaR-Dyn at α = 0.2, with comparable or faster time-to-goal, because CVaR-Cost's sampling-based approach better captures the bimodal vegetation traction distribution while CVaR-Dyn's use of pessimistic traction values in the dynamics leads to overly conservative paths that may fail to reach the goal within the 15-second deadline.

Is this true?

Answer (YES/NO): NO